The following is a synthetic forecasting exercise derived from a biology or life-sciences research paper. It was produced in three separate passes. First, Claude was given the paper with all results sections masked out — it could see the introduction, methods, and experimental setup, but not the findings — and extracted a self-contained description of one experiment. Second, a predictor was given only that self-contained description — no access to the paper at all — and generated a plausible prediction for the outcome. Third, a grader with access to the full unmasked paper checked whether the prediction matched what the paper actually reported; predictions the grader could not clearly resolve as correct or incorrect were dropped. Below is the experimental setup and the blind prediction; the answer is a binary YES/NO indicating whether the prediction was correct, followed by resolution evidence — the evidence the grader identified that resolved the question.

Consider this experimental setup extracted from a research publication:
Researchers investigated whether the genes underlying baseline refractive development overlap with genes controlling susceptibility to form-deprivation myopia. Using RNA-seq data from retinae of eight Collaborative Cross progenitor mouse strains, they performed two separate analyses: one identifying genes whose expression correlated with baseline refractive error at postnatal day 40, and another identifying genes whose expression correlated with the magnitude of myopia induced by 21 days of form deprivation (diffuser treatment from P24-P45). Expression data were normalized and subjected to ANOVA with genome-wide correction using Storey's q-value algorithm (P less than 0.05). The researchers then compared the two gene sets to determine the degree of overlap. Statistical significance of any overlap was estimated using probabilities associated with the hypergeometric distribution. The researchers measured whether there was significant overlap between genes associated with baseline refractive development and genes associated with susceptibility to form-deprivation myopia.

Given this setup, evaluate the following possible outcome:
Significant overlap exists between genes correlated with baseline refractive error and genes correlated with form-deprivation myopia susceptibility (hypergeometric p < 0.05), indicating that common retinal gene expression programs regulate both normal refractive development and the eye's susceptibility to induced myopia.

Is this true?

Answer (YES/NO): YES